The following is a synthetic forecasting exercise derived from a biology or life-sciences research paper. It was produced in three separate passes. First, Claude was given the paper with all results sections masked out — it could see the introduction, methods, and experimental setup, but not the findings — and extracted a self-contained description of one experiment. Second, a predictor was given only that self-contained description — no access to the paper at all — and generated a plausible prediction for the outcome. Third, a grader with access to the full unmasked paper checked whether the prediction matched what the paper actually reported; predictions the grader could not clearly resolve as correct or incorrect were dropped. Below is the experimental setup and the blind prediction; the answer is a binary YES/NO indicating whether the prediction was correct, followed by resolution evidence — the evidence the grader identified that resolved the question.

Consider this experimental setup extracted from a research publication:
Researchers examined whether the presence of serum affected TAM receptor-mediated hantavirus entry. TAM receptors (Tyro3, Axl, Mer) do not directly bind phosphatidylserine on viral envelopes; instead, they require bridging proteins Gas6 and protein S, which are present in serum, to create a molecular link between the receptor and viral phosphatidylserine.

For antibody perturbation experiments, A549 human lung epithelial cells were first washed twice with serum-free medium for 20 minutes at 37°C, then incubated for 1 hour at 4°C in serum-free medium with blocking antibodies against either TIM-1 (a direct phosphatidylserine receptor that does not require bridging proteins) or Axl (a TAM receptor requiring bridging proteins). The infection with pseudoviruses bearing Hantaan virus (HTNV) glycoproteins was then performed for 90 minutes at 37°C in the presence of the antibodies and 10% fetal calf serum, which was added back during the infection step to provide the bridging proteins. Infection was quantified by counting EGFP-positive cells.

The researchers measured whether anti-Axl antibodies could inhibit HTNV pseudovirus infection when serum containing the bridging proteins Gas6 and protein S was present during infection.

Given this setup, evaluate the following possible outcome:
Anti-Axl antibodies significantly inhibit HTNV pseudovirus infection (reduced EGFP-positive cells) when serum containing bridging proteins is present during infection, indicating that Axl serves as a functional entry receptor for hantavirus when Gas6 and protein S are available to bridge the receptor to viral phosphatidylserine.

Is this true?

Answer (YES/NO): NO